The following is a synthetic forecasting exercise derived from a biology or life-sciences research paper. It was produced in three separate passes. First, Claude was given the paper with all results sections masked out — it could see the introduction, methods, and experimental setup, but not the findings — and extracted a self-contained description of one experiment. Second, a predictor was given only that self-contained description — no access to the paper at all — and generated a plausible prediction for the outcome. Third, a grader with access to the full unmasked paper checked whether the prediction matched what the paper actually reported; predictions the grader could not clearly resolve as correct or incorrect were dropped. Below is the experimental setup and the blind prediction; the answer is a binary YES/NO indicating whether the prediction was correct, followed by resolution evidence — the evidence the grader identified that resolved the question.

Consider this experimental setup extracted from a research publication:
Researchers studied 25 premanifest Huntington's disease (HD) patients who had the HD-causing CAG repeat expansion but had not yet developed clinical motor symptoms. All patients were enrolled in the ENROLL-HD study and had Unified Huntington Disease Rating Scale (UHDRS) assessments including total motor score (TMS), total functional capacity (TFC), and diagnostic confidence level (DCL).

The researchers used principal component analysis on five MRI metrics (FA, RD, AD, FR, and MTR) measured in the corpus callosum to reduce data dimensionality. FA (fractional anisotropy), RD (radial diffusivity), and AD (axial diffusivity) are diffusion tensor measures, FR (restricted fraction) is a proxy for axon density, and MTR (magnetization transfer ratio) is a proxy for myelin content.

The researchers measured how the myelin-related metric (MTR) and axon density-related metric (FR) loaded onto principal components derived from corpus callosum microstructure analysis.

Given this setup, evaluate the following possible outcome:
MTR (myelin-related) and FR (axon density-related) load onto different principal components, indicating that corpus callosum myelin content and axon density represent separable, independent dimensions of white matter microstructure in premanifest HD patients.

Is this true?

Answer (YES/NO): YES